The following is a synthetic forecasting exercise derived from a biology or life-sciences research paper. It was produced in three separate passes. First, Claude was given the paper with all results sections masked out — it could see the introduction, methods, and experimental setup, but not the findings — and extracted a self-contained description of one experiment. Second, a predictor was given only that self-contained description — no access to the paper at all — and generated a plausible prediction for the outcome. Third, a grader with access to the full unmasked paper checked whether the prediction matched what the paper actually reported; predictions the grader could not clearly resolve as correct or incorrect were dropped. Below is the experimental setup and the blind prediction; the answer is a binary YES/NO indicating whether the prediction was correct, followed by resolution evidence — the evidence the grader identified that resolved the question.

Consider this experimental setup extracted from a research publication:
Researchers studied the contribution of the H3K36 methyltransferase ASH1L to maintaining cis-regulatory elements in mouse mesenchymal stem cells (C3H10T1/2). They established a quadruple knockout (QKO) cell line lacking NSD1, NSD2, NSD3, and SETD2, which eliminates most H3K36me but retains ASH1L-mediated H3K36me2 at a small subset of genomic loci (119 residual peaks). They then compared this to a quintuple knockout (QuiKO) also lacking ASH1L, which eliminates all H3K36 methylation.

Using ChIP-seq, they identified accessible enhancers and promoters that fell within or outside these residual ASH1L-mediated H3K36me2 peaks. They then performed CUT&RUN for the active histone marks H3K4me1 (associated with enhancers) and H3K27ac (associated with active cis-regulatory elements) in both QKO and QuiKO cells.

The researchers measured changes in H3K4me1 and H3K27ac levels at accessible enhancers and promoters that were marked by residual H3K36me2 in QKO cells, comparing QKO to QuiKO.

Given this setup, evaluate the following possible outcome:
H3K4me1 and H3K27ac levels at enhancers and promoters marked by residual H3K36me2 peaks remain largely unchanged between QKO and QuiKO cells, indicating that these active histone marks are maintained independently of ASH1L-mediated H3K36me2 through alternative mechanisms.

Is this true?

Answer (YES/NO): NO